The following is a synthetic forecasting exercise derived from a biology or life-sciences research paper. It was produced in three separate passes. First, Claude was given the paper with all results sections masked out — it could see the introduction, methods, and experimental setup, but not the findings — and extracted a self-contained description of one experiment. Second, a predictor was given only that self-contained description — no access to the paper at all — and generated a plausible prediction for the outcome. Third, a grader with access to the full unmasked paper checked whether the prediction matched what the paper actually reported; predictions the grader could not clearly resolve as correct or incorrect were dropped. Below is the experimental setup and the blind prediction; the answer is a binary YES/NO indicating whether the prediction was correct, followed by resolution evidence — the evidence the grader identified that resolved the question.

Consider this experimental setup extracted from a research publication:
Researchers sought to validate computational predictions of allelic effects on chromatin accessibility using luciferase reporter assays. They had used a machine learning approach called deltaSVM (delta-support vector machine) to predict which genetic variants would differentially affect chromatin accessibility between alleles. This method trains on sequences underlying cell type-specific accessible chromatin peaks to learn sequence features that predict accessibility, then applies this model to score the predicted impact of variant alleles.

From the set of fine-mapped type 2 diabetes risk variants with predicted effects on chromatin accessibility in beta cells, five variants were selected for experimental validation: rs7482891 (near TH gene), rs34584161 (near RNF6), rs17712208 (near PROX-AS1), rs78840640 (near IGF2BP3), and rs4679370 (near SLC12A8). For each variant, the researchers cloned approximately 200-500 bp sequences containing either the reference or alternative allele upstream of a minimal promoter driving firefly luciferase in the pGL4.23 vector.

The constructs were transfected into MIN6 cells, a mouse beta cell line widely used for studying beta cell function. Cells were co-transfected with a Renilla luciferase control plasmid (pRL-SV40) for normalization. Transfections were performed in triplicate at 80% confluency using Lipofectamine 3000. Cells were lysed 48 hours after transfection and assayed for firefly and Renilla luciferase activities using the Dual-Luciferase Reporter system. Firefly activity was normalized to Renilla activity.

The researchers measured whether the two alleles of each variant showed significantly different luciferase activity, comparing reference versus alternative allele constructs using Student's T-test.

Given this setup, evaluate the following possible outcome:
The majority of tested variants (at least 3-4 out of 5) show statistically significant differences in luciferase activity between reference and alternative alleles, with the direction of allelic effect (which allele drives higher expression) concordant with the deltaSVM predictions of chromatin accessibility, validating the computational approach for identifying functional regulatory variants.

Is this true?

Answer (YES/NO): YES